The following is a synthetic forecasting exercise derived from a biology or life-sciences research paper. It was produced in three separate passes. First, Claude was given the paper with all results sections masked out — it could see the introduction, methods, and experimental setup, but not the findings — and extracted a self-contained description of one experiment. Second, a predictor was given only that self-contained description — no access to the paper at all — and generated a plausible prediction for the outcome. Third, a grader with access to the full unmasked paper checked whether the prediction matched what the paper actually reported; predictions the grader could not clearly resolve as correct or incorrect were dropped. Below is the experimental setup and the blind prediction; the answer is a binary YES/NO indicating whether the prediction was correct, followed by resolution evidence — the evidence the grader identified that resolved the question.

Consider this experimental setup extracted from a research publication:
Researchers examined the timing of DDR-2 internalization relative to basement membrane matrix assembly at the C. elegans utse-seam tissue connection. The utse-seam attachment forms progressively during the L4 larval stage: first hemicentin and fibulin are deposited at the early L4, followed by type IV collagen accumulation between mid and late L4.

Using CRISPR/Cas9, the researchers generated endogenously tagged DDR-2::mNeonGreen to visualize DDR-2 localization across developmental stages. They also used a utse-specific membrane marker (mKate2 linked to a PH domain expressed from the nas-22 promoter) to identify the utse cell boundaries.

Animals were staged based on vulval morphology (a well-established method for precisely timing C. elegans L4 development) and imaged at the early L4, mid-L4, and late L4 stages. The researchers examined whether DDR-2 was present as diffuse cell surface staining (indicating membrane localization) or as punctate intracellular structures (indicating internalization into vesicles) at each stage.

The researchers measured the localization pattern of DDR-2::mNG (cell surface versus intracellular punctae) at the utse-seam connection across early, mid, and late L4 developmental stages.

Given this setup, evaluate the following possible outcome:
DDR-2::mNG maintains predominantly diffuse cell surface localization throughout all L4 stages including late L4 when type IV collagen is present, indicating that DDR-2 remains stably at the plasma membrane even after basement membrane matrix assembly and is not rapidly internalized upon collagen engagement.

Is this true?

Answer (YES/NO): NO